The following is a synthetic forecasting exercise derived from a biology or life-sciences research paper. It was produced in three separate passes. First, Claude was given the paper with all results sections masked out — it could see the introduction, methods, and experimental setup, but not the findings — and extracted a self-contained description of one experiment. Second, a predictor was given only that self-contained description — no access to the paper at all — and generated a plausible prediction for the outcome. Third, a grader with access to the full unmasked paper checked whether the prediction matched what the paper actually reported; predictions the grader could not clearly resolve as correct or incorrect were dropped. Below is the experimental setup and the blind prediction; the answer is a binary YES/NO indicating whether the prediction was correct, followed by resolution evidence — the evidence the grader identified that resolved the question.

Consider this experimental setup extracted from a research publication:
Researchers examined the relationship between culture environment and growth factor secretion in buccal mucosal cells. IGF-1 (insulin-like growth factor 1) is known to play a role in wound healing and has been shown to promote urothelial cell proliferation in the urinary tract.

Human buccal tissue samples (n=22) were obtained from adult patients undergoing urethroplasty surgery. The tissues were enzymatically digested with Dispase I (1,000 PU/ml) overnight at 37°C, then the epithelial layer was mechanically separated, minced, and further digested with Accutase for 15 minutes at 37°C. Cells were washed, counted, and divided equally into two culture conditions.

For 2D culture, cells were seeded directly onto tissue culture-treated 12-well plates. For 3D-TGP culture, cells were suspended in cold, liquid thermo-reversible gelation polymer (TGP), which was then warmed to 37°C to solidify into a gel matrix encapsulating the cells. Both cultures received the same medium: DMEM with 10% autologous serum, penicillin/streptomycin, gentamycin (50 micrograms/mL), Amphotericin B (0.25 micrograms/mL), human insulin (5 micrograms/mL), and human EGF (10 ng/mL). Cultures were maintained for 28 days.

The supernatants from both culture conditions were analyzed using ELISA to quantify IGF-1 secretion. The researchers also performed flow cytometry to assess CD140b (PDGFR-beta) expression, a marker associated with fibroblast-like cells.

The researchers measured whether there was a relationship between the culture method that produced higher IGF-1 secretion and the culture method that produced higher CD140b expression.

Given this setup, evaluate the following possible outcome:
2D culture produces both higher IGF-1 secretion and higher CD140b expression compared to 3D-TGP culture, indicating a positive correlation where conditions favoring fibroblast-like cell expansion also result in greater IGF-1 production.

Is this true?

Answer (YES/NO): YES